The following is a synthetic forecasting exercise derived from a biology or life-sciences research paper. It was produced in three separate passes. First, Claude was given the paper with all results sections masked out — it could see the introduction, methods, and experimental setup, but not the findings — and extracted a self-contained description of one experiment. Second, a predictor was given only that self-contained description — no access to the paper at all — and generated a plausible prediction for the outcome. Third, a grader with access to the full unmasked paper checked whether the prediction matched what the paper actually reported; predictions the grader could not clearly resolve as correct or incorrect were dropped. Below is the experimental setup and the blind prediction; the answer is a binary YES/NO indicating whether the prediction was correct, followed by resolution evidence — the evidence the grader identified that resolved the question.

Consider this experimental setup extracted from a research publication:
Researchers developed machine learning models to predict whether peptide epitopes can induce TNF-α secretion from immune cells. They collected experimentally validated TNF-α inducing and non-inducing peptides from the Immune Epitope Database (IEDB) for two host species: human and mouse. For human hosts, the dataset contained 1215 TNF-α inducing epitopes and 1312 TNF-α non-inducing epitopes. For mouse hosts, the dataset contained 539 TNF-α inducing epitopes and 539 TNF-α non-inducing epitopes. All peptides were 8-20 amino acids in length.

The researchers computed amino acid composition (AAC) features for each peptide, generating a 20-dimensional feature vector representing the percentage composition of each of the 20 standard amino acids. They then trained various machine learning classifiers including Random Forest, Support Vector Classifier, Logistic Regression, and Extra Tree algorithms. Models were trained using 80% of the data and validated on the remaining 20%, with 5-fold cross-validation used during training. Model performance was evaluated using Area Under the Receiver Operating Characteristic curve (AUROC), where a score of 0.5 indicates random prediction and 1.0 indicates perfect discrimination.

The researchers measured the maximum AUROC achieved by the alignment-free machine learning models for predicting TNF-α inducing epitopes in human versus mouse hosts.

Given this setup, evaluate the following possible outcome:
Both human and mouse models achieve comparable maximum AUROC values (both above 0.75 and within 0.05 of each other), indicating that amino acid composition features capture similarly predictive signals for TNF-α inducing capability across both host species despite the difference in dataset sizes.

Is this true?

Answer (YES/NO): NO